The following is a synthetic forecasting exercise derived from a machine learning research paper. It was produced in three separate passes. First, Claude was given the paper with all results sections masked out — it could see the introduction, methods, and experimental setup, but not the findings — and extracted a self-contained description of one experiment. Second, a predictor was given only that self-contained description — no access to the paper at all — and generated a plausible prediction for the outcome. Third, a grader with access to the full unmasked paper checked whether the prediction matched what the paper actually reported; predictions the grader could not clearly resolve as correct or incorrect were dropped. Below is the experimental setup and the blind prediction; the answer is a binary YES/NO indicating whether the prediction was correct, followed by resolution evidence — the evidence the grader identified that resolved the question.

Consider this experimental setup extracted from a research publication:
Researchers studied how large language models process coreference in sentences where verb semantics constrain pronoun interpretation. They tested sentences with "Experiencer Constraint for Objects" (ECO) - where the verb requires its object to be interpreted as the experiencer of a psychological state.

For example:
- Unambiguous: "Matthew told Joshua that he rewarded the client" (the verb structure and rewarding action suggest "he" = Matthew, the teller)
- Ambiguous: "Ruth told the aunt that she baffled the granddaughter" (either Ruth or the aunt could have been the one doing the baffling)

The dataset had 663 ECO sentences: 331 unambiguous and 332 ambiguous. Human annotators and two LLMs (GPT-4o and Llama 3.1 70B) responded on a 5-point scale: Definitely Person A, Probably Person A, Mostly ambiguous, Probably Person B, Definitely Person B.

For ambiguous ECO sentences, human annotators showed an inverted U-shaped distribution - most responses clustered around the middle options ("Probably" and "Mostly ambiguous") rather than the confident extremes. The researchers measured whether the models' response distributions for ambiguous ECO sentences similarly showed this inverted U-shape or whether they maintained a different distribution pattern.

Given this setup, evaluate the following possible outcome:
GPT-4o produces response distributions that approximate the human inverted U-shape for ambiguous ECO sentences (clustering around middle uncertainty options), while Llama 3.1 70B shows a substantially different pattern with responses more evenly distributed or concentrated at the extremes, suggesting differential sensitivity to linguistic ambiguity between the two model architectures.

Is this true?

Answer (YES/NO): NO